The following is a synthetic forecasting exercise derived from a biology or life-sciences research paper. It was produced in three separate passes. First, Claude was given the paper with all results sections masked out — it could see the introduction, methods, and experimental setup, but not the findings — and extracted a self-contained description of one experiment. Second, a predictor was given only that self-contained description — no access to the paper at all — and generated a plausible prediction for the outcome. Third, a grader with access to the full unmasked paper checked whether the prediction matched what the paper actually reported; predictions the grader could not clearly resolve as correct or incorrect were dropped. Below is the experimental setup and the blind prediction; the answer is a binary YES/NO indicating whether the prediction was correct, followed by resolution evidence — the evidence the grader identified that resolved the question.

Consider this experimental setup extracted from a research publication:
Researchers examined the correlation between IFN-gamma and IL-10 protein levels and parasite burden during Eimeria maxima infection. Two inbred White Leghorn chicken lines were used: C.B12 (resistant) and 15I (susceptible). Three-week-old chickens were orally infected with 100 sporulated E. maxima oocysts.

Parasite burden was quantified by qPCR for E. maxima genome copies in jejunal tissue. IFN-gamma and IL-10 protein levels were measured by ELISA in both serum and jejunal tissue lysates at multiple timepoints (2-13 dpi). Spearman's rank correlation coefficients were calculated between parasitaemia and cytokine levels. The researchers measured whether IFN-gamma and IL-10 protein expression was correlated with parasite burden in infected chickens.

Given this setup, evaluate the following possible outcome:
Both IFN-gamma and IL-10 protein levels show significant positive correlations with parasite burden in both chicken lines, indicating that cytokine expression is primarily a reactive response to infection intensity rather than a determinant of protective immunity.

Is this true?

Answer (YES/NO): NO